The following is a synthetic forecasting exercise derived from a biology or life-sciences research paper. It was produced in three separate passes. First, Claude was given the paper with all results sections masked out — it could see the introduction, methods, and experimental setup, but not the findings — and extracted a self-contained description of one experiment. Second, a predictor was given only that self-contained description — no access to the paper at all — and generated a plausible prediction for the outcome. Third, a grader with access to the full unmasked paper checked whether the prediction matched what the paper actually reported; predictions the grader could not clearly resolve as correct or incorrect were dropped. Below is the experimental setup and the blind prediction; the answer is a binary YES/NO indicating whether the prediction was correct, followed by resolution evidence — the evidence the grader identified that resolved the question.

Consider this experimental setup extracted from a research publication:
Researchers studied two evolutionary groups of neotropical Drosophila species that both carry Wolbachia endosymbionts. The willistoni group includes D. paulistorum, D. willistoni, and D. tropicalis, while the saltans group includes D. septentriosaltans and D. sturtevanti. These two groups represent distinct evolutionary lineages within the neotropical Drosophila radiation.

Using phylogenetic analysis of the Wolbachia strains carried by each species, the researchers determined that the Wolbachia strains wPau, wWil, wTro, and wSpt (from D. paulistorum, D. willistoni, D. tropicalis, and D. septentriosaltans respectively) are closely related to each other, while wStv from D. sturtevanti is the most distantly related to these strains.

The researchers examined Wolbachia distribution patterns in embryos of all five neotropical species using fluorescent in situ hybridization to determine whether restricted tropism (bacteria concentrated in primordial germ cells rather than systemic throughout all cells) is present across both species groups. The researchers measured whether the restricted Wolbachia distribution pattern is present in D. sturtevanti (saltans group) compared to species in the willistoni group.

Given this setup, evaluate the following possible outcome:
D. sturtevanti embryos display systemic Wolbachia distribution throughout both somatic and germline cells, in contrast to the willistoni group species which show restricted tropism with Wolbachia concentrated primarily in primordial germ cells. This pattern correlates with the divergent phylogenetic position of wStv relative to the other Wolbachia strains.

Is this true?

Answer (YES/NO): NO